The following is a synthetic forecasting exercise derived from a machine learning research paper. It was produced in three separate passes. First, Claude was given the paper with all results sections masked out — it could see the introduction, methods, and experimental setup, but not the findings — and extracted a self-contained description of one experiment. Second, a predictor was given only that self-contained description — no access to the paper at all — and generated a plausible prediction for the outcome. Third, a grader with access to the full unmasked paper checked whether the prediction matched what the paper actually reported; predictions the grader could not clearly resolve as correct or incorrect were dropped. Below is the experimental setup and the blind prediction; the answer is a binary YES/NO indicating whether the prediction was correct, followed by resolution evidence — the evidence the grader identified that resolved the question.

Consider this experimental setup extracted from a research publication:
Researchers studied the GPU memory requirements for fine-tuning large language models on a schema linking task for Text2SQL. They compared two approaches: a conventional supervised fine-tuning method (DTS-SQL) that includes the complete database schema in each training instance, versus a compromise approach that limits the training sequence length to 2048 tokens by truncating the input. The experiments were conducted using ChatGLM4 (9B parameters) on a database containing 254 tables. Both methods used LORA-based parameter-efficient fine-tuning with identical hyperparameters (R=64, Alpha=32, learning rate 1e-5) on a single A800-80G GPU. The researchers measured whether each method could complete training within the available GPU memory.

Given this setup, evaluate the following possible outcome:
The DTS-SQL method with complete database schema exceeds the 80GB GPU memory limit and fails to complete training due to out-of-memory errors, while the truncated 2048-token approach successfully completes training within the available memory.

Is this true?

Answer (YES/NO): YES